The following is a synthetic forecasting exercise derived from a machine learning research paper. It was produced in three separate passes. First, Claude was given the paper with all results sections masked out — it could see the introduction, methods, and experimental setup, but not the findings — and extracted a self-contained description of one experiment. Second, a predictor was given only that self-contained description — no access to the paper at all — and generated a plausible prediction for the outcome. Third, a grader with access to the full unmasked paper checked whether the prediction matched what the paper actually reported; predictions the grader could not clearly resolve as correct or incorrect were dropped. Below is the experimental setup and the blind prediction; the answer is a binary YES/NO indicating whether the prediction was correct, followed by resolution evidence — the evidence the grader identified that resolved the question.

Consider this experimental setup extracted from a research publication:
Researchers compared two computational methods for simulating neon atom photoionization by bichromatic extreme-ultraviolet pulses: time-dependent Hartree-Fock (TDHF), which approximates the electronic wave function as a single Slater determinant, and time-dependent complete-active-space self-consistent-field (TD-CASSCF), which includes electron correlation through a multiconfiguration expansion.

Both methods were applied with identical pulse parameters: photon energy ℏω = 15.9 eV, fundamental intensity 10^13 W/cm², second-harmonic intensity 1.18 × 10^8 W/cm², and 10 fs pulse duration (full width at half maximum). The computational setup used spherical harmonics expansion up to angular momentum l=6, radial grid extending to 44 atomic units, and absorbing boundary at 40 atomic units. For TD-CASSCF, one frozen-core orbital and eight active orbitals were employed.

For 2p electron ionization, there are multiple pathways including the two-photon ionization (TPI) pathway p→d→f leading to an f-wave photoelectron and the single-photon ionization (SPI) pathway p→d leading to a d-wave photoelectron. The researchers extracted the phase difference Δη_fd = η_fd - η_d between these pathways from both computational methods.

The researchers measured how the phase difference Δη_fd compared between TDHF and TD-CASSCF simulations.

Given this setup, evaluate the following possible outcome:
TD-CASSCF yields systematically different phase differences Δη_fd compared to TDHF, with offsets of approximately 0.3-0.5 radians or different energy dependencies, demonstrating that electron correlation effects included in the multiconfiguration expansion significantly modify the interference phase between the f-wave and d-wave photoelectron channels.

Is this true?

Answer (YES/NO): NO